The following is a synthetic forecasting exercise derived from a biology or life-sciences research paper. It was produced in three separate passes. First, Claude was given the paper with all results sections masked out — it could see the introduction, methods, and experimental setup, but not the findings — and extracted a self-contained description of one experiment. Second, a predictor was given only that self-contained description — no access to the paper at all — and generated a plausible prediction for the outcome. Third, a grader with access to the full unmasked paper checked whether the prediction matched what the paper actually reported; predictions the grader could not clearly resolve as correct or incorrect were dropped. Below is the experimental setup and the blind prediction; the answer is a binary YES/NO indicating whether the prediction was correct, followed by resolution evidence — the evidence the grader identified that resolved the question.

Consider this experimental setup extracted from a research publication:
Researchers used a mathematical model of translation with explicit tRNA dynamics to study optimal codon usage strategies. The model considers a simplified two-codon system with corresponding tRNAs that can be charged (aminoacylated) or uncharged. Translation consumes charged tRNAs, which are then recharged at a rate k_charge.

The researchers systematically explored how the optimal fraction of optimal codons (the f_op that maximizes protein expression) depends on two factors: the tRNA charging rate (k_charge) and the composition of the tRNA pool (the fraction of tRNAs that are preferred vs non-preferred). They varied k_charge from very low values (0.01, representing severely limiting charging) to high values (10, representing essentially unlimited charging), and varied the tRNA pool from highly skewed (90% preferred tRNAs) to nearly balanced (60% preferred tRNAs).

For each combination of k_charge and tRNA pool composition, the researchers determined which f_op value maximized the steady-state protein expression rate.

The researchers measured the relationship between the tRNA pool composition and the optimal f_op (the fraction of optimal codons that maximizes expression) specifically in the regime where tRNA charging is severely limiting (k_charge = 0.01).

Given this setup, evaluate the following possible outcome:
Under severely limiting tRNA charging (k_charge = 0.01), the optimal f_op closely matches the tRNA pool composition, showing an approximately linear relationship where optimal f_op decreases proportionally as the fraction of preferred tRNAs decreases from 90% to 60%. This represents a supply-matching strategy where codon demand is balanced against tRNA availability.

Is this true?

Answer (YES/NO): YES